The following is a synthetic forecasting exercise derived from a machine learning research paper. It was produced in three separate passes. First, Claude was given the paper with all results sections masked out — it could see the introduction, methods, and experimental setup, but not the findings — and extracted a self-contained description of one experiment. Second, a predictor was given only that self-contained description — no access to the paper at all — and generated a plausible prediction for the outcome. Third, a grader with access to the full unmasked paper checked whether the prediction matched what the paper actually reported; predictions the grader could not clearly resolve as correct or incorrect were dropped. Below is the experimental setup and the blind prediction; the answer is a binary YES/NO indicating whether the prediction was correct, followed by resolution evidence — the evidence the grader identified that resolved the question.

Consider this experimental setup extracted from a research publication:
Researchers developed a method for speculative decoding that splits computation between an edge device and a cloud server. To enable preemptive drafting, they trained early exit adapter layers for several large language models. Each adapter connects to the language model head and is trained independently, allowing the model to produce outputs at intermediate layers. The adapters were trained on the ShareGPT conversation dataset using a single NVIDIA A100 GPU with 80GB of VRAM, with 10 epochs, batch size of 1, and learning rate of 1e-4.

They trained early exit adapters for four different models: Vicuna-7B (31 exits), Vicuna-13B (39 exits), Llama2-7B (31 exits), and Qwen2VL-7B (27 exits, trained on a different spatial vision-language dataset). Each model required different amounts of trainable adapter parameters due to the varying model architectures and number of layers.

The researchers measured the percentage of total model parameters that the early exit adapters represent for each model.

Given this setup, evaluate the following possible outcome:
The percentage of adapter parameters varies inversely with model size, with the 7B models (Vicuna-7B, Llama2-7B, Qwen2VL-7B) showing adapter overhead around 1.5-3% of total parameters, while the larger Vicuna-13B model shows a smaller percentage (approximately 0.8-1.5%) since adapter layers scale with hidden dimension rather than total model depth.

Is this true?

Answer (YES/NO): NO